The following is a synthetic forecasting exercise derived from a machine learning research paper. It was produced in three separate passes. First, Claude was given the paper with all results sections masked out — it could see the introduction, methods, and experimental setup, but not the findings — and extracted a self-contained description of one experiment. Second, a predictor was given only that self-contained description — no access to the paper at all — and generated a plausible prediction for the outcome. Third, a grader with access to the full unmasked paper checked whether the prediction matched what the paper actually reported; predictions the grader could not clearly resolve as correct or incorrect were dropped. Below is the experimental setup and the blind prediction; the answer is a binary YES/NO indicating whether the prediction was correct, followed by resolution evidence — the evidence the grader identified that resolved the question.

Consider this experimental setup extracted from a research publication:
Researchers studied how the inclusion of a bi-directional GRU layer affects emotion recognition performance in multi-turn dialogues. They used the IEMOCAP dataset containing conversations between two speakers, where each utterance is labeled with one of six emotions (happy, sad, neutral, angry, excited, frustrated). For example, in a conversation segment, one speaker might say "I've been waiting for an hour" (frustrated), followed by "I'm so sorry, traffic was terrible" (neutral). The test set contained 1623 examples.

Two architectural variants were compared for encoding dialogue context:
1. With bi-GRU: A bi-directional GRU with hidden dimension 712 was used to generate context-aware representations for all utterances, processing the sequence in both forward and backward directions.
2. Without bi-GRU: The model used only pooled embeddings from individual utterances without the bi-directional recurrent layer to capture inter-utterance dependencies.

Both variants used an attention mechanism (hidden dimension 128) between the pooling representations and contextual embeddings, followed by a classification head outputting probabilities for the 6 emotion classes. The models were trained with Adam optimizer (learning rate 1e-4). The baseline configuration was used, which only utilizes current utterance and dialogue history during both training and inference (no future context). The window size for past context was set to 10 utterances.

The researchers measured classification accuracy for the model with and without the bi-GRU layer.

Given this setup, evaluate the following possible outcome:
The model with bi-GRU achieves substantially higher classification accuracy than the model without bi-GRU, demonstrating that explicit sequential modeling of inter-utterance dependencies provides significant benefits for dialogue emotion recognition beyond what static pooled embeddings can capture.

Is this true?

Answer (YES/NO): YES